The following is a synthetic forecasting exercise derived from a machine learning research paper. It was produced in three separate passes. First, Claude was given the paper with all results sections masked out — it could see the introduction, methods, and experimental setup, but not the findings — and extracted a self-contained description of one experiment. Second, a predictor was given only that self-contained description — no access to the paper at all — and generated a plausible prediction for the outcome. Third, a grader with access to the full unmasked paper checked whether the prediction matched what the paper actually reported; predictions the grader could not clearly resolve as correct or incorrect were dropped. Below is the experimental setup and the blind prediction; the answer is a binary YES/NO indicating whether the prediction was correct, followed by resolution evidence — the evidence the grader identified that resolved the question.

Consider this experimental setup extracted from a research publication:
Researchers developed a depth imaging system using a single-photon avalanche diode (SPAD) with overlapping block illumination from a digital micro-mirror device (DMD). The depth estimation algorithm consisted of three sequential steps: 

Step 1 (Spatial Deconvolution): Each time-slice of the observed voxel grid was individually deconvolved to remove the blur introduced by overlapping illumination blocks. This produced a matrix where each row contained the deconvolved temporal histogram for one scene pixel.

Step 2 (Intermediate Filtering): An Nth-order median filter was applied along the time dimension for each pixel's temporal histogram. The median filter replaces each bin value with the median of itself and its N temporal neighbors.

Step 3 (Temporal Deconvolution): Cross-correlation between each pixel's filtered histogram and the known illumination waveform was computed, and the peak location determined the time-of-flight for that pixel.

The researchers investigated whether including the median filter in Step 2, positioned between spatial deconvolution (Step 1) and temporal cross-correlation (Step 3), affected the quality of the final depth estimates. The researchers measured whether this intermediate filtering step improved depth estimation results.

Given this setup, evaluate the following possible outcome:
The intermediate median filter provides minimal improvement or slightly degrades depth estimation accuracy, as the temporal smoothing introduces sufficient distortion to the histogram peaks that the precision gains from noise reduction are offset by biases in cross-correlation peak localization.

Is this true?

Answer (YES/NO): NO